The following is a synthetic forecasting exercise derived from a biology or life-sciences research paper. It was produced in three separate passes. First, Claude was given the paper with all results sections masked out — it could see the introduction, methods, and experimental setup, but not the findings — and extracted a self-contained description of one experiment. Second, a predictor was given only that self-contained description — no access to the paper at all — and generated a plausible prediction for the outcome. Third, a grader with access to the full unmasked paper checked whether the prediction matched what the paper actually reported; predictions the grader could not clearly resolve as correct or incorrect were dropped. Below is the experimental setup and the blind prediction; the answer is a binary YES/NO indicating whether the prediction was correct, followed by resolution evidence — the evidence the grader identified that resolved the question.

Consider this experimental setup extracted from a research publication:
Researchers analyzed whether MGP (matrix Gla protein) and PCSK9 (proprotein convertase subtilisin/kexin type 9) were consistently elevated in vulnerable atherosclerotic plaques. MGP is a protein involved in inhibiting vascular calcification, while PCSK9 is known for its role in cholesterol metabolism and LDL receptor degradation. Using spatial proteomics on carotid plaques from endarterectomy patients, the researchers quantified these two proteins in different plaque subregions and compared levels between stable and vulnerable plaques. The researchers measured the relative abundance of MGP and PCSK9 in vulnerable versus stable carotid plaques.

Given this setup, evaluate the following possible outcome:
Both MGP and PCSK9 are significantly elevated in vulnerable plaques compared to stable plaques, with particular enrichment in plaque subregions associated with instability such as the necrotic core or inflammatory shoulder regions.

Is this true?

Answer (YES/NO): YES